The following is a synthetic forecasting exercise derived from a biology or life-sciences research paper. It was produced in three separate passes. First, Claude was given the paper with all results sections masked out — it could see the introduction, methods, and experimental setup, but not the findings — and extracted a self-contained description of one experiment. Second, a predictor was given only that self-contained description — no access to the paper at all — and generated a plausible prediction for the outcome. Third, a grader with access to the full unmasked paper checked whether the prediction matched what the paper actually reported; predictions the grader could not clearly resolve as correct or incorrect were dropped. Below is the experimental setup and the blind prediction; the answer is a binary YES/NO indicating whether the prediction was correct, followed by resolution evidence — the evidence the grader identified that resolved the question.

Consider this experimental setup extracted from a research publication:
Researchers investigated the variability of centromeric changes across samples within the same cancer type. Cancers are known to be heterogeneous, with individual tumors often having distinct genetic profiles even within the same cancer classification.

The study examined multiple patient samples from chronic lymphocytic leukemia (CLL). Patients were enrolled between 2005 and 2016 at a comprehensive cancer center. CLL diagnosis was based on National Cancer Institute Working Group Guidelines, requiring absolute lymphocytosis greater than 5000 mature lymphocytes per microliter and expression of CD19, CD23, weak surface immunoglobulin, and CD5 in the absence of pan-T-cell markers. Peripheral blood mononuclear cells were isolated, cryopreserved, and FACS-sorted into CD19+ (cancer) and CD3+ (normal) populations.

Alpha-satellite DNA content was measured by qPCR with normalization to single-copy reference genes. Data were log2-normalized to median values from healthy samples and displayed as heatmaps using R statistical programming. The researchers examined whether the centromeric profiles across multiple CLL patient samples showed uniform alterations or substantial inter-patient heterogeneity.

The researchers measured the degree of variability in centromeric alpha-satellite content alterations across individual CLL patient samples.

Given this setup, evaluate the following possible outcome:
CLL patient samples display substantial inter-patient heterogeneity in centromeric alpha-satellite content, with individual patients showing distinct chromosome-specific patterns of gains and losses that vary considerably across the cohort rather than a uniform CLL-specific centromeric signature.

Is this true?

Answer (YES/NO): NO